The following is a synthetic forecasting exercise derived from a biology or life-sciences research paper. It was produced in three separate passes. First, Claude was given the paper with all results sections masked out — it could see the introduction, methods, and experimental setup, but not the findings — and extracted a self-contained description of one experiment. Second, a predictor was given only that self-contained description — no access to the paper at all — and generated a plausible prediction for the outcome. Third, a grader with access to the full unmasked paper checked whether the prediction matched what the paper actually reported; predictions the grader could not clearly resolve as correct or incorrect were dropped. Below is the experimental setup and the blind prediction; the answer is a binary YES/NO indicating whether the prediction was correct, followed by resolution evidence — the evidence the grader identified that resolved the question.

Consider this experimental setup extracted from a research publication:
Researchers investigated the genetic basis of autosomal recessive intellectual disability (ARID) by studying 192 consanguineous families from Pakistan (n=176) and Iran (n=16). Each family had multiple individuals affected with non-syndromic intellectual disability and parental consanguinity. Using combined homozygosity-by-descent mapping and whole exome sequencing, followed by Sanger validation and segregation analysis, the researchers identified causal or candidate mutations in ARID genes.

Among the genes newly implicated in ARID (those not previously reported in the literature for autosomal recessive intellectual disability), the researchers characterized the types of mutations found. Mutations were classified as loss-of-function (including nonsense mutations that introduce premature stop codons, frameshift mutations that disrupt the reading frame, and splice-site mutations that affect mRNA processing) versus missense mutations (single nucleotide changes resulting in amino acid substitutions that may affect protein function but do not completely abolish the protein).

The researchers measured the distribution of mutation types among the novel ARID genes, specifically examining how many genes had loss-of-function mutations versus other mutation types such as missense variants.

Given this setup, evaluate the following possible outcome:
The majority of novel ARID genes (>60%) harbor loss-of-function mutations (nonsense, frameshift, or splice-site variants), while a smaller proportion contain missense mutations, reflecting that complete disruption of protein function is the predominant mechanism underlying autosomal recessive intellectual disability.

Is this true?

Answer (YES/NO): NO